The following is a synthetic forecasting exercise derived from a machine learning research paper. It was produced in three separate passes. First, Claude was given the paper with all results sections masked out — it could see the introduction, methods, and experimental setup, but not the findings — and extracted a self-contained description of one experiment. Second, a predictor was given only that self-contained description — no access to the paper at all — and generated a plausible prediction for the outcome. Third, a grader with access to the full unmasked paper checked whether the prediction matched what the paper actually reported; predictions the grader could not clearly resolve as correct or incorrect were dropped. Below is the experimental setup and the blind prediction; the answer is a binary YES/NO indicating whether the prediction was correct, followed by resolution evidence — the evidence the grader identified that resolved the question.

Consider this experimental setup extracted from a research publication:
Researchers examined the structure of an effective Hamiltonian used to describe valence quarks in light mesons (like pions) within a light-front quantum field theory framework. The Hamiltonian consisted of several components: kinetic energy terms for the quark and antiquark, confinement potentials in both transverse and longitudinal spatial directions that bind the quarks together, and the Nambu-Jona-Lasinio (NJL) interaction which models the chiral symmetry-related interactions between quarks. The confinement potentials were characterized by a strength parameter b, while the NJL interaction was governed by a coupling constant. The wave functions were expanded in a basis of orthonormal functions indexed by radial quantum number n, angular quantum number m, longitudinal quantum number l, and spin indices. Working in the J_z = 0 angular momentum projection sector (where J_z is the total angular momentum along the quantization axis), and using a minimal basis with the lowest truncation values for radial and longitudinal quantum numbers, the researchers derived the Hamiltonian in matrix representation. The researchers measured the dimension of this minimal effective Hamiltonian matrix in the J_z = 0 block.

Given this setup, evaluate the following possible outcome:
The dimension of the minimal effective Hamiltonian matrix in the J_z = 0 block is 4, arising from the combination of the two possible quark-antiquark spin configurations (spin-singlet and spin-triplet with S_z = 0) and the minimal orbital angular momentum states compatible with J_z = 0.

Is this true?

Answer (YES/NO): YES